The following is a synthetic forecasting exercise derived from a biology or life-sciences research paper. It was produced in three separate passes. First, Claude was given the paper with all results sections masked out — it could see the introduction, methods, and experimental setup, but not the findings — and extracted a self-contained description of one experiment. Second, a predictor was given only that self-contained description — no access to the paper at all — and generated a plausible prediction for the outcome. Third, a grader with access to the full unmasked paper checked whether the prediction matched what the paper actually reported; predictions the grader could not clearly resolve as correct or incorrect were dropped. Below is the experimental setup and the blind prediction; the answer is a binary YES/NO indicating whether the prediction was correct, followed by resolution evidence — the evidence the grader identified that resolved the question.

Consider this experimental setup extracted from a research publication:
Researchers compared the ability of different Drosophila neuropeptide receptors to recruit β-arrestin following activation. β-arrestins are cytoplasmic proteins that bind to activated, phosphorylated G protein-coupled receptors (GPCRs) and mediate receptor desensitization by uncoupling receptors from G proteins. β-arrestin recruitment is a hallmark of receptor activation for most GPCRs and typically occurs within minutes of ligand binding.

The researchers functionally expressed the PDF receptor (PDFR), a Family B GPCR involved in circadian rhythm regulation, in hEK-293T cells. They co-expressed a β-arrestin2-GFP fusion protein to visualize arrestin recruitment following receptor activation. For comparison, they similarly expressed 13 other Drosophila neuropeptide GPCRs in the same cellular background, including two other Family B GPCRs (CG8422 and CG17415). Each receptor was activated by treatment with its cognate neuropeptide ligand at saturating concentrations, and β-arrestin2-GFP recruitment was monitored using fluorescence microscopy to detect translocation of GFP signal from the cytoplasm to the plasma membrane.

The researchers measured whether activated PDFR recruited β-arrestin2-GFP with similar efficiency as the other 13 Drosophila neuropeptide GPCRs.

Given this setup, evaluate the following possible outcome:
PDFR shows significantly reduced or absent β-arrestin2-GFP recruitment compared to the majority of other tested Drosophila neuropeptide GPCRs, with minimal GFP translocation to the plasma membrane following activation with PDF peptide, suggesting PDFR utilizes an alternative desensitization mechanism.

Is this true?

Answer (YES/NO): YES